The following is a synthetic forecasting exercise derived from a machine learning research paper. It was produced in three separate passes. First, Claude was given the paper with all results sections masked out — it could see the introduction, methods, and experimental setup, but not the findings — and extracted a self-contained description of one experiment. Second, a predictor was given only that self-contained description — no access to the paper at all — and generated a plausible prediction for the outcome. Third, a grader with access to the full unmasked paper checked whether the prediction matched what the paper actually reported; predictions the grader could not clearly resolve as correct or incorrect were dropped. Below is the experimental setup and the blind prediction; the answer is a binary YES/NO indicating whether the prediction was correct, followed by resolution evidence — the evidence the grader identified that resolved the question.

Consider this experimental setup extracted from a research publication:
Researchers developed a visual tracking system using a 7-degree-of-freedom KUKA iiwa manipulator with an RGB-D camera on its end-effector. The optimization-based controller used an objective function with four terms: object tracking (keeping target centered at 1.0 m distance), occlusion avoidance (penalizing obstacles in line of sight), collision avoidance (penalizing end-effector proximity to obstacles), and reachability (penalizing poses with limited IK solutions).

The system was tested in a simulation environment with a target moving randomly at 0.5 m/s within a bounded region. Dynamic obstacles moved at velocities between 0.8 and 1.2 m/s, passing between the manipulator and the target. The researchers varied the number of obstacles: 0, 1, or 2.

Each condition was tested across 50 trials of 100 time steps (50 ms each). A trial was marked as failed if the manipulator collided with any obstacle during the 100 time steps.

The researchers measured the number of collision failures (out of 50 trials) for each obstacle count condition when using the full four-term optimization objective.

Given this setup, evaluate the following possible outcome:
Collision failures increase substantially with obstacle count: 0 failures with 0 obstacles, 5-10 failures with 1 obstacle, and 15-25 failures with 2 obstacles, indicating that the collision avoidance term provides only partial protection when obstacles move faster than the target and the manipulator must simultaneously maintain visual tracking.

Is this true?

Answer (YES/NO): NO